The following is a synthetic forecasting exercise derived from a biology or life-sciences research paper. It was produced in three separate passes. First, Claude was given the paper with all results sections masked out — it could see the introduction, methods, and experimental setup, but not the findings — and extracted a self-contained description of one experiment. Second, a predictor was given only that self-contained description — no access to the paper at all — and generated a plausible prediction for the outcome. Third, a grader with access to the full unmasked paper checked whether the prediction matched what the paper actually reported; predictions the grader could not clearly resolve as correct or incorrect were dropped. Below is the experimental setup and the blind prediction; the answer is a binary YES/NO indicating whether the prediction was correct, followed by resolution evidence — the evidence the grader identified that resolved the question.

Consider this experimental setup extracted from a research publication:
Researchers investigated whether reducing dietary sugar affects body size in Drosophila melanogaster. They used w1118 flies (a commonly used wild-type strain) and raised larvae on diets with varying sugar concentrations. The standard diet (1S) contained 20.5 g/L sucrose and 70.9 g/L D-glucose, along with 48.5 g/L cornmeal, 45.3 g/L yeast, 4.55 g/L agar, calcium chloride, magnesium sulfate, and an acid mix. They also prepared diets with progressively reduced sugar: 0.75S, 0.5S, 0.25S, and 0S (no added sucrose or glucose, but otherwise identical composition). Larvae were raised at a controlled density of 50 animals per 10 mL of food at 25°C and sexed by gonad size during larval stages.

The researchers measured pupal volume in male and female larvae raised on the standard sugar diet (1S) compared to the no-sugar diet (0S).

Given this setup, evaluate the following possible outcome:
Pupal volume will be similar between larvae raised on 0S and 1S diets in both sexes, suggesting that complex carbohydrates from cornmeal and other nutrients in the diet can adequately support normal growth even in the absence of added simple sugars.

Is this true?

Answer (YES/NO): NO